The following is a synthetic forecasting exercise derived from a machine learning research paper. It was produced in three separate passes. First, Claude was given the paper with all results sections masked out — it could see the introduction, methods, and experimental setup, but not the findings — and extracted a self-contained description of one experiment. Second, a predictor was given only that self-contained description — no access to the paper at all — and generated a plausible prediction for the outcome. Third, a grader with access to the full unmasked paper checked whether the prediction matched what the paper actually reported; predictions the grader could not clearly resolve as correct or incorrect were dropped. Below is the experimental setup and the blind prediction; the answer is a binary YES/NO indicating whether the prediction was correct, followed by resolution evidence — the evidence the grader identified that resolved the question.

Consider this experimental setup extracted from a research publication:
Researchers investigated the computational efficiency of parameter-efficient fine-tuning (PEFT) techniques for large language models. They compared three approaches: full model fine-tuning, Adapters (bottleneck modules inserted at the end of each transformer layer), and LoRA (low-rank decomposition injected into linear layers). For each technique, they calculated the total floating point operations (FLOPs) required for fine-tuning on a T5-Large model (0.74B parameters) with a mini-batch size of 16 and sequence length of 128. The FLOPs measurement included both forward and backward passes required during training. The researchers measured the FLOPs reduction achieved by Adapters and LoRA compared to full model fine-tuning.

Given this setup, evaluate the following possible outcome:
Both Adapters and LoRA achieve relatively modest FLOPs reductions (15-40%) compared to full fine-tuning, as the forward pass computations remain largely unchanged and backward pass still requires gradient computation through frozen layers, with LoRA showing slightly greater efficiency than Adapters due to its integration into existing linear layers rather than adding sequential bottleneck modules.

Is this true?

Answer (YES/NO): NO